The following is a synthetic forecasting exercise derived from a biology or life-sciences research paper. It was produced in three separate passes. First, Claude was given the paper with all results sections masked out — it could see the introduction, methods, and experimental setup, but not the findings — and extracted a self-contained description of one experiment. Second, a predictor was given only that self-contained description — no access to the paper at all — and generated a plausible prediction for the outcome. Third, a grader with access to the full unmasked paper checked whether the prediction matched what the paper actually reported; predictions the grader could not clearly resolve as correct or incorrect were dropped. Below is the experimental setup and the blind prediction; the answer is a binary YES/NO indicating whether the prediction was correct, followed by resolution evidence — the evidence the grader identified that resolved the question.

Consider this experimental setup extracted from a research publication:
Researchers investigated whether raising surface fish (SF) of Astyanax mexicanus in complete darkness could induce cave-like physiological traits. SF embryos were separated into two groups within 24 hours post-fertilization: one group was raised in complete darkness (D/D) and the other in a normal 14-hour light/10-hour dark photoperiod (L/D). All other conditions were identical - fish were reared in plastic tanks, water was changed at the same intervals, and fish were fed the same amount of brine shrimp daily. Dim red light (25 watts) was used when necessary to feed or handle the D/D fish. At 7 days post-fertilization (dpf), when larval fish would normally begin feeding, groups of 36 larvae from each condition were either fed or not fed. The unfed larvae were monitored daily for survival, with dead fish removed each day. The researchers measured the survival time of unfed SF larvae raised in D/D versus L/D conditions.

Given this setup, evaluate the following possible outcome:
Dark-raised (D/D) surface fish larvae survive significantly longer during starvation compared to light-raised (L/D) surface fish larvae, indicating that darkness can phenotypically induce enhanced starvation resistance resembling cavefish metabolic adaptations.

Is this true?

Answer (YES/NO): YES